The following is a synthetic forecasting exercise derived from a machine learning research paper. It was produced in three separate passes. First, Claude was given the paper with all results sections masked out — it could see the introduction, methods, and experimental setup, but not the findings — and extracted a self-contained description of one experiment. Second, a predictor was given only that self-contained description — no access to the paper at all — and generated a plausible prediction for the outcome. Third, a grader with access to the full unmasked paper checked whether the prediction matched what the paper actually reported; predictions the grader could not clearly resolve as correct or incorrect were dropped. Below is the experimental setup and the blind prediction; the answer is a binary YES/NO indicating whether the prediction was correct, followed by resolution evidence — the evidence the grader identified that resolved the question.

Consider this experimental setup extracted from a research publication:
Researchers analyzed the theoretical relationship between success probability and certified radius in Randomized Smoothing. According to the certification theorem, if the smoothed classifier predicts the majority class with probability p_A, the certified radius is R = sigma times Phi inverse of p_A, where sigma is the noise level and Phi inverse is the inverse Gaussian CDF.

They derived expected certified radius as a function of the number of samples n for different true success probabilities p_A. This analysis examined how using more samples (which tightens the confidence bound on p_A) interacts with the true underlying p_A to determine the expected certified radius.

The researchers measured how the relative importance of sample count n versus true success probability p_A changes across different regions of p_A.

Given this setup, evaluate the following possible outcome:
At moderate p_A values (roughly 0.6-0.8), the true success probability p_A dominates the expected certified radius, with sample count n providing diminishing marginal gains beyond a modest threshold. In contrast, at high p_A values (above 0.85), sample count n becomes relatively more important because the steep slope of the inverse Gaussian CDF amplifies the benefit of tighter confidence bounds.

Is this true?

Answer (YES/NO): YES